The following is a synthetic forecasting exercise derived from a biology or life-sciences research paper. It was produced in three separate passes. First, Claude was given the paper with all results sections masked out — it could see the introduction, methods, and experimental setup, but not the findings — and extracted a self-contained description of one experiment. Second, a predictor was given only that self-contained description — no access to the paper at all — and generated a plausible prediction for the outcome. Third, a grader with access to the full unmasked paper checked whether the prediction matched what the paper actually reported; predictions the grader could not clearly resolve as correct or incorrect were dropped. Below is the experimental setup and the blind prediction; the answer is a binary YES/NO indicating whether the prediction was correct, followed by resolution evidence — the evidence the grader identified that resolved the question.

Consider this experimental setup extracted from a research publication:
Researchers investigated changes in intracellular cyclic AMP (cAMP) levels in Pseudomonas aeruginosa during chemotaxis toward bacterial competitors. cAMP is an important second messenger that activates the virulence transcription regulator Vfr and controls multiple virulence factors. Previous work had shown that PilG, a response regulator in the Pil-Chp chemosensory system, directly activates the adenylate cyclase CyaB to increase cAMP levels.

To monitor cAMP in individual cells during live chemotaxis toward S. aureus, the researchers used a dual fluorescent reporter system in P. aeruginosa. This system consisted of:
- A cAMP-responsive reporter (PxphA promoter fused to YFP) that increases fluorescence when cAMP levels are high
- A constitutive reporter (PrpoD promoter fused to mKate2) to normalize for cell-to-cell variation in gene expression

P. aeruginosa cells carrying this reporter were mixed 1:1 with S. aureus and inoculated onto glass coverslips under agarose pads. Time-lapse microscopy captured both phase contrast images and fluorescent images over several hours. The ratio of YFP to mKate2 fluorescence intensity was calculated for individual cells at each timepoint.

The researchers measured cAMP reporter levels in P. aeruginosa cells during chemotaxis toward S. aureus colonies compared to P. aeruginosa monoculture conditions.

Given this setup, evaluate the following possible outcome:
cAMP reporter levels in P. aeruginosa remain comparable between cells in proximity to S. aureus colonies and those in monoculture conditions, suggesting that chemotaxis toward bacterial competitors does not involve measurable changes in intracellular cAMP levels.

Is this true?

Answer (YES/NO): NO